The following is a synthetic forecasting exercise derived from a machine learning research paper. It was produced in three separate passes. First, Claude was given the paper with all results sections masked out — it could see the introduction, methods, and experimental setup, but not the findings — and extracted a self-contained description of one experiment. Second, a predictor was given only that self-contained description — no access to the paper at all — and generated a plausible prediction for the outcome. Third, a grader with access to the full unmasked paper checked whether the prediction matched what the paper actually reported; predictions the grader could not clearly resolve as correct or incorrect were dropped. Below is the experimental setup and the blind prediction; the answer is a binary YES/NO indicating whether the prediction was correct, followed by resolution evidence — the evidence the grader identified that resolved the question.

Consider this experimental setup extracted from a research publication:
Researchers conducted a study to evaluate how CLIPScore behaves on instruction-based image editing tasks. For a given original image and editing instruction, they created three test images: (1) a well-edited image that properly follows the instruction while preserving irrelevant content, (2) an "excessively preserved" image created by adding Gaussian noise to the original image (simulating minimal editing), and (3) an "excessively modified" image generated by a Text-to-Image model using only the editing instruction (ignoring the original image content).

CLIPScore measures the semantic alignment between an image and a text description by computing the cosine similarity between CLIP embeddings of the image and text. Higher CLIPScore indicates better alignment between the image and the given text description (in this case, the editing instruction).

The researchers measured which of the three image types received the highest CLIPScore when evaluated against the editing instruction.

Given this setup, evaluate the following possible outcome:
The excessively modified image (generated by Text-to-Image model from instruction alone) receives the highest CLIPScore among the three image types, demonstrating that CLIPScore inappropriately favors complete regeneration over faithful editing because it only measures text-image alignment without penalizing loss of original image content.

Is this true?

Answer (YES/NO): YES